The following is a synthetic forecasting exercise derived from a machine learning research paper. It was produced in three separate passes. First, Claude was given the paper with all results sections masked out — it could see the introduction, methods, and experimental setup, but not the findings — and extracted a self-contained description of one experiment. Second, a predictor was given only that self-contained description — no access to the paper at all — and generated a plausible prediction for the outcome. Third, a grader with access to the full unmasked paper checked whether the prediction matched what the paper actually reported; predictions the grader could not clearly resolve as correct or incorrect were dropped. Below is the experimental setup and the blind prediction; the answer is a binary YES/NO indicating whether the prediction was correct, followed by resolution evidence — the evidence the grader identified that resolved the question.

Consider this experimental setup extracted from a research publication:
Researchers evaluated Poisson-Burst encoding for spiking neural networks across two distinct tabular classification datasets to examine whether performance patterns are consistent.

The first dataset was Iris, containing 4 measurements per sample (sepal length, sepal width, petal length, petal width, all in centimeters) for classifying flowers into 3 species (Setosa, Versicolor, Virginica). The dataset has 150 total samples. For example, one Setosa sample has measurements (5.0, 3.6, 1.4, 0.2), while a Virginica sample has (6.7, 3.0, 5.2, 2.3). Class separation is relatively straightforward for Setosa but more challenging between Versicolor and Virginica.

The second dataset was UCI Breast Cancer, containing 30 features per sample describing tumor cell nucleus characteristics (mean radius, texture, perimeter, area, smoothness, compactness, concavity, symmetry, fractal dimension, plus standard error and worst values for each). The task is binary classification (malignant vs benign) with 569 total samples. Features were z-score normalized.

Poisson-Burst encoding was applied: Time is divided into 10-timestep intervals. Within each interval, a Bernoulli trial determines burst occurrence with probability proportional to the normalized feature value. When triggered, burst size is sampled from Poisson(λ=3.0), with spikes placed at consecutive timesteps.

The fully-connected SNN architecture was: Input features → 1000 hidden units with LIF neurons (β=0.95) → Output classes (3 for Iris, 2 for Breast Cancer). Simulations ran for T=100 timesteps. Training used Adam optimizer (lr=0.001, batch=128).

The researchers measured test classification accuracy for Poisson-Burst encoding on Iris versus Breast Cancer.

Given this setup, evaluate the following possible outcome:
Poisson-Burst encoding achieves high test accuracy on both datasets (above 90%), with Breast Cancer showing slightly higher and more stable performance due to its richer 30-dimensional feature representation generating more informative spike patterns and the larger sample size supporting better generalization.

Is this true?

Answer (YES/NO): YES